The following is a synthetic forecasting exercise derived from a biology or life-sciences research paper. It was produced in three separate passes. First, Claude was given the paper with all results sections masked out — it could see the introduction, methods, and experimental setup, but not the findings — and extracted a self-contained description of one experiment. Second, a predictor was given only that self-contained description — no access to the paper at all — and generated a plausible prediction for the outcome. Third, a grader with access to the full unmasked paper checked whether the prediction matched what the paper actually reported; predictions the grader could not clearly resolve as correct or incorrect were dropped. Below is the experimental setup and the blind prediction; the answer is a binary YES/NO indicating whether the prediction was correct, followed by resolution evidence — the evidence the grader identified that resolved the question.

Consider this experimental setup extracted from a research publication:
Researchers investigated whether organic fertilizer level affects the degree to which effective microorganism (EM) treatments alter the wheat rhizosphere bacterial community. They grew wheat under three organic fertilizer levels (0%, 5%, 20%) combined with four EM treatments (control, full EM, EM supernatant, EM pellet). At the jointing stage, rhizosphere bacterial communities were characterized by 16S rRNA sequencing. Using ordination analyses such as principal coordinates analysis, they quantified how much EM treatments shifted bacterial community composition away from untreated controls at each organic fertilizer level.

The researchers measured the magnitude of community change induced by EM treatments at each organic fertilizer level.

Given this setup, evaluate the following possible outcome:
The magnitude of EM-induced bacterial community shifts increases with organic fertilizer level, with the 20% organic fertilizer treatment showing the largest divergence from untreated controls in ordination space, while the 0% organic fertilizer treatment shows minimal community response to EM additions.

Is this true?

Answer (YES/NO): NO